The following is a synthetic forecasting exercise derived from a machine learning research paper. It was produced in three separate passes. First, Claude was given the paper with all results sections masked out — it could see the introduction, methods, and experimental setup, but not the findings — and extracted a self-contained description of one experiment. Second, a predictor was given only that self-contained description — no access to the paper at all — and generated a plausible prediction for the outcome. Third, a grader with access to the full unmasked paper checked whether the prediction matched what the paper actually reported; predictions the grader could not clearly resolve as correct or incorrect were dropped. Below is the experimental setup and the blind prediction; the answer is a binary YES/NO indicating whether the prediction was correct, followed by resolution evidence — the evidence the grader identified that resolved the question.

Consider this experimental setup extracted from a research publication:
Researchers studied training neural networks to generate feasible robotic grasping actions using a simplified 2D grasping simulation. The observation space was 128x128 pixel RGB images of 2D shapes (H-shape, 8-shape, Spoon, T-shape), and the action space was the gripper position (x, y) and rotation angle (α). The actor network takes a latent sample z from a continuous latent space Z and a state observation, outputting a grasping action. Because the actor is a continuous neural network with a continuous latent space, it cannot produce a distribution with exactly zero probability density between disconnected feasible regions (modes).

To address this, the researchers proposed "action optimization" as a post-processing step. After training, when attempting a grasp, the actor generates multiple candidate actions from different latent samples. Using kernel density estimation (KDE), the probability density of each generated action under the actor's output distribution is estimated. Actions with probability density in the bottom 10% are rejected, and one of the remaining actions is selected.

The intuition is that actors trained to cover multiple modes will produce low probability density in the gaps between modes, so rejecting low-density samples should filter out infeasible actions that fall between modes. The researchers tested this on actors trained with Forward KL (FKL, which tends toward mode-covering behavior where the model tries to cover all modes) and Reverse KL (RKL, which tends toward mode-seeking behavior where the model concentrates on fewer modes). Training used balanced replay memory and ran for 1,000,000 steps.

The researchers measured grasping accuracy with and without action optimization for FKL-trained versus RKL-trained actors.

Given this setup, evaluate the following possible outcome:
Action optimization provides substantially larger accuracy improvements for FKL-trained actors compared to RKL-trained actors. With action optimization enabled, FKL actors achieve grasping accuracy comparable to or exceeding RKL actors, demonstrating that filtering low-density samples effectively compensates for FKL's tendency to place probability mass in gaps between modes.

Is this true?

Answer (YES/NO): YES